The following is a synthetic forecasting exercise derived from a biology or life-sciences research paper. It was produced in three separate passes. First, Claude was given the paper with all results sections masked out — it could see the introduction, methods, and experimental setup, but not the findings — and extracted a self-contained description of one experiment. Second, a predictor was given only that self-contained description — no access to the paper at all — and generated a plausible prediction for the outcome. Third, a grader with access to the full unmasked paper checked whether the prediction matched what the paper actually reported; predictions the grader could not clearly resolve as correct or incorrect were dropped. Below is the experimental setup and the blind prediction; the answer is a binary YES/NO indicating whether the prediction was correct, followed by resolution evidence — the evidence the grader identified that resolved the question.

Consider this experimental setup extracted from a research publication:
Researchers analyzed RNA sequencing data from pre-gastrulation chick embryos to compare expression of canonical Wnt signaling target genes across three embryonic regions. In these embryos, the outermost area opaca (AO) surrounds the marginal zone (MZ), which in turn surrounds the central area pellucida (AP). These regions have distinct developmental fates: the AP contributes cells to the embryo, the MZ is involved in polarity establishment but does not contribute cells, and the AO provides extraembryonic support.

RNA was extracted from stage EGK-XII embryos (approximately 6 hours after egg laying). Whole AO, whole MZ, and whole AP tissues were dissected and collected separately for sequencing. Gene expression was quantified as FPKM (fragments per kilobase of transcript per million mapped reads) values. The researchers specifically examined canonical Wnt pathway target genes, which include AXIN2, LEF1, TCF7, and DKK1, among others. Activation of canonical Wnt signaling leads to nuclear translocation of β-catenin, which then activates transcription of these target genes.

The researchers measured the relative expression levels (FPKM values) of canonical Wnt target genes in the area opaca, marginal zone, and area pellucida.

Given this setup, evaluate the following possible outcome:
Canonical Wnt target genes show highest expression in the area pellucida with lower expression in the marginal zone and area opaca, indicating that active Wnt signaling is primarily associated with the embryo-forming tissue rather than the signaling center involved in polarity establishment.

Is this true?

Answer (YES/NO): NO